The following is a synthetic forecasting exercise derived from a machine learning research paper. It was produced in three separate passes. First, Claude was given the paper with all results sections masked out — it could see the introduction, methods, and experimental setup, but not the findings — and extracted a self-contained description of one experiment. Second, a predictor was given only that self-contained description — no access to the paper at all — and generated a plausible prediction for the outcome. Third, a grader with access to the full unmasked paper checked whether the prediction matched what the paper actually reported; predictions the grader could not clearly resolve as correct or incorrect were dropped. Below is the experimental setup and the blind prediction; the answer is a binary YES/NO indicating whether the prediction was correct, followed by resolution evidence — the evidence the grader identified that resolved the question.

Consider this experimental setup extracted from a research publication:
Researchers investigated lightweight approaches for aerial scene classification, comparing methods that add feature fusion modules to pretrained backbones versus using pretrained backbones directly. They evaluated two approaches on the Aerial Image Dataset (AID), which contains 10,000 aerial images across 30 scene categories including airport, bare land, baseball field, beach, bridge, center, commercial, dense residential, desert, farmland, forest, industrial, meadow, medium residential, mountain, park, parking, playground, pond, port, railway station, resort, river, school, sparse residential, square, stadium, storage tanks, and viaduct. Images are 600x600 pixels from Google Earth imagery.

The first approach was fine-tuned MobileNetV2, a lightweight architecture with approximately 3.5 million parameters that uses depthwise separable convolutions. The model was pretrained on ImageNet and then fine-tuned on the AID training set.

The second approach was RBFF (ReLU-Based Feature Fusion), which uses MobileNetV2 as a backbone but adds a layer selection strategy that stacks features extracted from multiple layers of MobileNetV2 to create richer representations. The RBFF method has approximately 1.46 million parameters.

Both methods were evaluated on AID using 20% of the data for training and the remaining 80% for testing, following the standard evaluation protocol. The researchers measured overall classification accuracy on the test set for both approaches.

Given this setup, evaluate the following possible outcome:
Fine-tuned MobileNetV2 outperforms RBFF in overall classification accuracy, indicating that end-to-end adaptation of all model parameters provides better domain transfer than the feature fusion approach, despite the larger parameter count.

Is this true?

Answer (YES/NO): YES